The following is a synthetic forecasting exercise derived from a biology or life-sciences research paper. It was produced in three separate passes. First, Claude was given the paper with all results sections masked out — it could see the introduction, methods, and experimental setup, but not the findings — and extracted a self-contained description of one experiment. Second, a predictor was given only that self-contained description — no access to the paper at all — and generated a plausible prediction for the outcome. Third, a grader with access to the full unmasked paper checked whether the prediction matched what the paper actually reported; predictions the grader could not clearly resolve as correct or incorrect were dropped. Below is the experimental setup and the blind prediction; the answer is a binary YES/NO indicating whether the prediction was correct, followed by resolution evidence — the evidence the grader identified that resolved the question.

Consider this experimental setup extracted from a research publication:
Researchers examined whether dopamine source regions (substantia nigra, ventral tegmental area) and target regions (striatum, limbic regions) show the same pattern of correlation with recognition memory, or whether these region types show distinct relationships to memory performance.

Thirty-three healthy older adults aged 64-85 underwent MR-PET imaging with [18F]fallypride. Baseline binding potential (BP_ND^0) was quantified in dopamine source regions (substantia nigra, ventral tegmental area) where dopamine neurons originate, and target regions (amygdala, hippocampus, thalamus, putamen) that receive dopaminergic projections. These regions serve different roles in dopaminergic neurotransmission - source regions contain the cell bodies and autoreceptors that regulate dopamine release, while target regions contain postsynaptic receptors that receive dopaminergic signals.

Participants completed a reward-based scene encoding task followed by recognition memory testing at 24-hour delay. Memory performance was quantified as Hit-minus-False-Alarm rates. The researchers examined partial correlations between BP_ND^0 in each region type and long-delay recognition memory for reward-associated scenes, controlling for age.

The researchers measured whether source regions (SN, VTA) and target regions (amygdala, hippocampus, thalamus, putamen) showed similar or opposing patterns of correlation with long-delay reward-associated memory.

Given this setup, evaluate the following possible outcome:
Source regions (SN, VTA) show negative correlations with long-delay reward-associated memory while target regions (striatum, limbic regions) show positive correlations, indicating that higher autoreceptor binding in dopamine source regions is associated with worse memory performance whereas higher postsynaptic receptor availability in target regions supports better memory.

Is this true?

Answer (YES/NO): YES